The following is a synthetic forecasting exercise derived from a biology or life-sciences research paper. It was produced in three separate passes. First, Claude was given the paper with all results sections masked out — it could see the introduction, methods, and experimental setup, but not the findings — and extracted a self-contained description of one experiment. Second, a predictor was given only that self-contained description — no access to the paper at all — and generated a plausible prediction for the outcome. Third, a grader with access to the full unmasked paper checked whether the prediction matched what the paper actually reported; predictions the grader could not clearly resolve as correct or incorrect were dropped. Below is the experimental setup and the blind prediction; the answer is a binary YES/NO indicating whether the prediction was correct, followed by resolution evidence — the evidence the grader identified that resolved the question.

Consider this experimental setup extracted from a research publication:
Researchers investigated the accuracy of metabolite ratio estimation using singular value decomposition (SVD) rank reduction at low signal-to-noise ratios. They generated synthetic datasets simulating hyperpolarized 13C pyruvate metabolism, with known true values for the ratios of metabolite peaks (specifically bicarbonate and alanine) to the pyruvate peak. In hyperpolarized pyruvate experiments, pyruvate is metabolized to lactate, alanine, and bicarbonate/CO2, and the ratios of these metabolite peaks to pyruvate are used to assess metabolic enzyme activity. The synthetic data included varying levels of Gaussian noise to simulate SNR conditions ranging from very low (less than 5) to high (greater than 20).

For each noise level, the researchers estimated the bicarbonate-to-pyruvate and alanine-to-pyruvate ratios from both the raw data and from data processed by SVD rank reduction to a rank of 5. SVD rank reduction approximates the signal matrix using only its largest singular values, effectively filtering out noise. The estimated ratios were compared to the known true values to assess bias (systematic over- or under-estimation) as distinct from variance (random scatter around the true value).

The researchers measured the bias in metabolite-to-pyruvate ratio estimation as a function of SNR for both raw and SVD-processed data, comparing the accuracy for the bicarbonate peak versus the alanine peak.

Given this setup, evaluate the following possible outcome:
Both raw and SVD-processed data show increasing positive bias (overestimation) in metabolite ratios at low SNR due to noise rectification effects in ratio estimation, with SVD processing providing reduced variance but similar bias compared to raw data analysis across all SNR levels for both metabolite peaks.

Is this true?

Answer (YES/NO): NO